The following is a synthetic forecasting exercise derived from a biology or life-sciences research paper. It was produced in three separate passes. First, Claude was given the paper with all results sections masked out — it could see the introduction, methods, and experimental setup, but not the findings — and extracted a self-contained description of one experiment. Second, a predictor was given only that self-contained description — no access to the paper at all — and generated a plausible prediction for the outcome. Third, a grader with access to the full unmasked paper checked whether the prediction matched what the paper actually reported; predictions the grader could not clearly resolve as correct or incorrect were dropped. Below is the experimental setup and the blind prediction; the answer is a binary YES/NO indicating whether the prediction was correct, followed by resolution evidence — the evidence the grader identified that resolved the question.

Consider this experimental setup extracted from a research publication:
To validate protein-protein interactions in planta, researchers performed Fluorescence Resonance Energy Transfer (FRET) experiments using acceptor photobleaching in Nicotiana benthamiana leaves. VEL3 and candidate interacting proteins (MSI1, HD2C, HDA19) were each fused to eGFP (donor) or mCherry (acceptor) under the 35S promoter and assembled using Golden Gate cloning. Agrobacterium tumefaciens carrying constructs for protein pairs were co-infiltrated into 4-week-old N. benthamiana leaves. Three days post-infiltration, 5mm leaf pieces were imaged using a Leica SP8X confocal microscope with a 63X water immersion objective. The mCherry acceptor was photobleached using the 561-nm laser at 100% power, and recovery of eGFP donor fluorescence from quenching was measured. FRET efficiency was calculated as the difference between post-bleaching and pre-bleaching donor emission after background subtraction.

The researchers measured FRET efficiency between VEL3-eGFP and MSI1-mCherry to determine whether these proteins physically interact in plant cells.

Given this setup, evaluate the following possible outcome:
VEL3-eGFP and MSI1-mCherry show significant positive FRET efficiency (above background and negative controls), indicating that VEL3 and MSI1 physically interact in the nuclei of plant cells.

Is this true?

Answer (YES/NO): YES